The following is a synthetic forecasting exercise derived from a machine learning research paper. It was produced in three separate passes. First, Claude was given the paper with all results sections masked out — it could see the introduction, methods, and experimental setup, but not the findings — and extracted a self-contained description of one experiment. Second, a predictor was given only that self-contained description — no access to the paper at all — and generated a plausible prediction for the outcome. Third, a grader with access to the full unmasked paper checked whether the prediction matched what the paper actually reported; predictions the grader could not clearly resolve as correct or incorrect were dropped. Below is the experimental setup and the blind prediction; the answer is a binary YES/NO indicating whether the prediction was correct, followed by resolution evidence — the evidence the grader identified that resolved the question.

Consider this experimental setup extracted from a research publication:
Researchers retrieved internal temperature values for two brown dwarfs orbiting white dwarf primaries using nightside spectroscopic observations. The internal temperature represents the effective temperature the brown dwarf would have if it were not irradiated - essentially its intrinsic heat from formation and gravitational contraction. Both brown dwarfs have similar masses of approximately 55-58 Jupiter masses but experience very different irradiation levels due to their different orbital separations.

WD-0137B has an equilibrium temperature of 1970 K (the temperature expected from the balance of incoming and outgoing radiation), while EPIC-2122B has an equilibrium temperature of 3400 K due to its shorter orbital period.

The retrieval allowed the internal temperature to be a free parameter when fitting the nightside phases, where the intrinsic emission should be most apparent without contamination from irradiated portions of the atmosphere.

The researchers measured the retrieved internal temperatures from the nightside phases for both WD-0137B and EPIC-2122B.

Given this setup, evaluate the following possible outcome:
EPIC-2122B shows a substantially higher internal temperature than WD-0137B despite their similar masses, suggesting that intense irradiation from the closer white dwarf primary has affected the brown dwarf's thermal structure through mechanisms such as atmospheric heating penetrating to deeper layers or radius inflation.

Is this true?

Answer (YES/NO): NO